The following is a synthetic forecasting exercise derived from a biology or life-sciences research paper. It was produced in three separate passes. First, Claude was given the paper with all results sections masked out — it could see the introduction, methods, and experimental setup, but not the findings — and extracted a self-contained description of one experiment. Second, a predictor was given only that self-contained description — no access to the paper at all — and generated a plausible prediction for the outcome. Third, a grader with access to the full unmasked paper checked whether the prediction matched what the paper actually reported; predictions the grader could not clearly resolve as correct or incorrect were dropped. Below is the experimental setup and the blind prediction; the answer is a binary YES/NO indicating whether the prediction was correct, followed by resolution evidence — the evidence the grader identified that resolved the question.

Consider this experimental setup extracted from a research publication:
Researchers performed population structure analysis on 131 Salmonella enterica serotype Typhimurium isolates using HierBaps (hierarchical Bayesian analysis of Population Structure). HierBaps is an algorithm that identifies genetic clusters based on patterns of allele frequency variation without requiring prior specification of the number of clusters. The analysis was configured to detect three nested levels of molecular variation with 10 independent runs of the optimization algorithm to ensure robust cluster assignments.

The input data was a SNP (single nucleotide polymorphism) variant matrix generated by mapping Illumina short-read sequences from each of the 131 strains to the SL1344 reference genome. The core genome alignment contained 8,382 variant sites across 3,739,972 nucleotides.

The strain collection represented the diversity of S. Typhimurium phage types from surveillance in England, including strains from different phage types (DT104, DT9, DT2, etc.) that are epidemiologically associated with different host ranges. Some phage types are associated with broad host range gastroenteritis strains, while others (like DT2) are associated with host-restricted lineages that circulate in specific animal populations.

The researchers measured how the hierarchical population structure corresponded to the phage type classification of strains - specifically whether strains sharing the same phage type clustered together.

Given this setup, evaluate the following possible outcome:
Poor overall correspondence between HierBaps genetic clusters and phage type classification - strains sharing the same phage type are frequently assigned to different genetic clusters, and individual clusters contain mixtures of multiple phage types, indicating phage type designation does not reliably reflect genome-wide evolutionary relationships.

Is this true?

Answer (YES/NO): NO